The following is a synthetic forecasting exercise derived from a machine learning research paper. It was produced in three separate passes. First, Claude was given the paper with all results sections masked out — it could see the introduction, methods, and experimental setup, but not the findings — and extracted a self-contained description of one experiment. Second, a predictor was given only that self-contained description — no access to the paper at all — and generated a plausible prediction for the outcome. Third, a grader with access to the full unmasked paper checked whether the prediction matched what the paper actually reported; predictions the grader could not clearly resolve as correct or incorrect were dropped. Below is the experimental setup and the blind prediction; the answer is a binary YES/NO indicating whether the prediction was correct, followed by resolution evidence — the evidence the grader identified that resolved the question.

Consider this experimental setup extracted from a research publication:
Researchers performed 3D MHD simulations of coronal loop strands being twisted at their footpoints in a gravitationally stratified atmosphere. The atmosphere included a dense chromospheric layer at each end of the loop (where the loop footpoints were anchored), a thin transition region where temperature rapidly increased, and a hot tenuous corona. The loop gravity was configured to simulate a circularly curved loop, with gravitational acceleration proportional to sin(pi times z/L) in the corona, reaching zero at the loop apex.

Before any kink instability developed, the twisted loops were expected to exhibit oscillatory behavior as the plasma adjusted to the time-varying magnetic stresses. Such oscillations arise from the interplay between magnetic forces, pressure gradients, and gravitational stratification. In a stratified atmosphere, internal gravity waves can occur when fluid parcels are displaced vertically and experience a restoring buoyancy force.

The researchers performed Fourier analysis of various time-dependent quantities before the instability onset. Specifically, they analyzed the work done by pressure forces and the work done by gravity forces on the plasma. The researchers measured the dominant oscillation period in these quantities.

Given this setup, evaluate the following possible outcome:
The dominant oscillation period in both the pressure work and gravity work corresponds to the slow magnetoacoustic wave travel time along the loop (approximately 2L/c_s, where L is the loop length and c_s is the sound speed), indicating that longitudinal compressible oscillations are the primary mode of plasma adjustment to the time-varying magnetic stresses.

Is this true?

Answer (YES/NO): NO